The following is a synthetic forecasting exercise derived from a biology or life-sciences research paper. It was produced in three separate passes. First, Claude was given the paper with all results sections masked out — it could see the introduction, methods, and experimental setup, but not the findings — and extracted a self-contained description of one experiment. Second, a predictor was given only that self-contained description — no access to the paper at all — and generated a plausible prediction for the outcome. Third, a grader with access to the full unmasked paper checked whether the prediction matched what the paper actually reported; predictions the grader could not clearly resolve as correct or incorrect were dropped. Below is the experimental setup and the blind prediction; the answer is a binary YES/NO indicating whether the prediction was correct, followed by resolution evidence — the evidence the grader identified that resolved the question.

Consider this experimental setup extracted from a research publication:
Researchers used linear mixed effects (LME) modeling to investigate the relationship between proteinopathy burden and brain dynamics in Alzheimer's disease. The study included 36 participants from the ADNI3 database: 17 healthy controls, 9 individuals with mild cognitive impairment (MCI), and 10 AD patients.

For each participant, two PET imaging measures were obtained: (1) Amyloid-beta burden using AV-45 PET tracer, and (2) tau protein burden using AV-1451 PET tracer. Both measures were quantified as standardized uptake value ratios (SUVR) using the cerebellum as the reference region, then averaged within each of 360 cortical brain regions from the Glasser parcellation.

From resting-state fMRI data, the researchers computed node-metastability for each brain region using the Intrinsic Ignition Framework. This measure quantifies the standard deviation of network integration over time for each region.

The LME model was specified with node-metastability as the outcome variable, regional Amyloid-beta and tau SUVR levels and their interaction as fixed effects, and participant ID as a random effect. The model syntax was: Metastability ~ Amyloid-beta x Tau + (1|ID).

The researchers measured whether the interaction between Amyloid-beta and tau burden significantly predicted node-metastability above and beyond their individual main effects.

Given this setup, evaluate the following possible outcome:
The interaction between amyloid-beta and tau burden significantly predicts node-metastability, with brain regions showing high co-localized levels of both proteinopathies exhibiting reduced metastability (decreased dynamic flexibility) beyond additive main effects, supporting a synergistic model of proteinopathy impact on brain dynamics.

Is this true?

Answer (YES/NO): NO